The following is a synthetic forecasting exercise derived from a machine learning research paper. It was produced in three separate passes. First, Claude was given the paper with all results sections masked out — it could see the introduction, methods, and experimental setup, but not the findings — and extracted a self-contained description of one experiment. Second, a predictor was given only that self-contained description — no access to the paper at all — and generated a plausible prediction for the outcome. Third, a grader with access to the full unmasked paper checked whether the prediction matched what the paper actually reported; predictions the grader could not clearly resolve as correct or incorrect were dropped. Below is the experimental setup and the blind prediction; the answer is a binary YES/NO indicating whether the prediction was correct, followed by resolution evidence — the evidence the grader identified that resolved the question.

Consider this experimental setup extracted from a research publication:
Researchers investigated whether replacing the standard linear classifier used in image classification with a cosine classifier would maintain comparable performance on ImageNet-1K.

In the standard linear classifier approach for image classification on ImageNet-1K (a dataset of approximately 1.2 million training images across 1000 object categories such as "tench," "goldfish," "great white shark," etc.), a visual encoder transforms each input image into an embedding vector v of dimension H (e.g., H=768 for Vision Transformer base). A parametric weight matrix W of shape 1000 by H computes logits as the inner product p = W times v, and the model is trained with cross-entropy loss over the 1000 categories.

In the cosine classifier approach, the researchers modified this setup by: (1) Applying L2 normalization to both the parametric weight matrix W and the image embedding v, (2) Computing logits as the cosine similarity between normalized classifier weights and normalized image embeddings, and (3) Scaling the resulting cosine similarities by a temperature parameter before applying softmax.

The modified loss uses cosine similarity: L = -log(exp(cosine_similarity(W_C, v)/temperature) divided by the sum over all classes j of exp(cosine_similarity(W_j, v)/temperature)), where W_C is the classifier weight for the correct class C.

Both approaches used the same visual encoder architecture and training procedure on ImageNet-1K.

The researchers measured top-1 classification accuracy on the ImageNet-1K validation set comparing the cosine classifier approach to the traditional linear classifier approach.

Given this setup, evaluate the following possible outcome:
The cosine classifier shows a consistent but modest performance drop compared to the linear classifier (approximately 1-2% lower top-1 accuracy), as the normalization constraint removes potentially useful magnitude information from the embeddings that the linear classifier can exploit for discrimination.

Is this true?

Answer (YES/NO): NO